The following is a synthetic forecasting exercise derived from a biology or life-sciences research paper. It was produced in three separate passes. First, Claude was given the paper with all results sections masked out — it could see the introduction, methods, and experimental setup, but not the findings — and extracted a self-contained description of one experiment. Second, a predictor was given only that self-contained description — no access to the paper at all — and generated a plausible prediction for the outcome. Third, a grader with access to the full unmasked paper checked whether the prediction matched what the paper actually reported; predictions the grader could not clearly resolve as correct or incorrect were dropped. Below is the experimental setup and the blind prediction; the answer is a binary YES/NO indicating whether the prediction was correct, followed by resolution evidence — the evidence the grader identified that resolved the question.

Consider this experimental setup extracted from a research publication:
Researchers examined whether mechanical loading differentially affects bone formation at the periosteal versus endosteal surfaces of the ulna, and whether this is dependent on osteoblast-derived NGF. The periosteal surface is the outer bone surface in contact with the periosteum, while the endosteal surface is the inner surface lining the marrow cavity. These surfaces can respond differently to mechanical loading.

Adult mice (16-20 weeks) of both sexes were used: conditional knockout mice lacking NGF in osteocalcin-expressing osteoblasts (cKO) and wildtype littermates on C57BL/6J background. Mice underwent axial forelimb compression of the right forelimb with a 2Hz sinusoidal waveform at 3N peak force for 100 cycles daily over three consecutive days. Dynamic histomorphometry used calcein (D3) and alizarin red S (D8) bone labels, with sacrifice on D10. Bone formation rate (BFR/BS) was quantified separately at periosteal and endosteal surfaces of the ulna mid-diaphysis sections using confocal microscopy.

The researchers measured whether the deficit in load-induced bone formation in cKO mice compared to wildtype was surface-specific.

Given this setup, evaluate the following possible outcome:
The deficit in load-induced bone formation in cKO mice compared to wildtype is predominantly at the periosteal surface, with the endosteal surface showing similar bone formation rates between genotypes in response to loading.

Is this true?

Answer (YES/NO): NO